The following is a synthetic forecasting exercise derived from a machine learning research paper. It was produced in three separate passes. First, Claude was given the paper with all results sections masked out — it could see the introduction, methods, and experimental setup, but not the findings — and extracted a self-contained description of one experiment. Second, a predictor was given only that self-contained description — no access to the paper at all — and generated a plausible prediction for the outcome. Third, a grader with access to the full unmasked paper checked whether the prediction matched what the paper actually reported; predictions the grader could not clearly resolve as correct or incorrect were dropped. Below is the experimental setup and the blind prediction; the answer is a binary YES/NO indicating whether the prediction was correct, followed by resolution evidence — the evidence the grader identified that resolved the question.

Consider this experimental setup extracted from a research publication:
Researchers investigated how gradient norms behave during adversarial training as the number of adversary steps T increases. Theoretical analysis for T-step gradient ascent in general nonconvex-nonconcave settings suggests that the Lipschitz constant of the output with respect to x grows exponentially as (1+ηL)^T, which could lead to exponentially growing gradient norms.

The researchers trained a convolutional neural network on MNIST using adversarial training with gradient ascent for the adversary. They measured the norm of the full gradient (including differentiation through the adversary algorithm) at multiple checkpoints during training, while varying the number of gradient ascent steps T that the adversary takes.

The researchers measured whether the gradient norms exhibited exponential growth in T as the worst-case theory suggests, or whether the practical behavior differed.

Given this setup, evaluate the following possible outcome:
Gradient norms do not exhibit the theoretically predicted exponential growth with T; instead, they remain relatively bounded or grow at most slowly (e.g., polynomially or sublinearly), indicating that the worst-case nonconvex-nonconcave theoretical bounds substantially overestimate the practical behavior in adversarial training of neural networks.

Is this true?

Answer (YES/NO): YES